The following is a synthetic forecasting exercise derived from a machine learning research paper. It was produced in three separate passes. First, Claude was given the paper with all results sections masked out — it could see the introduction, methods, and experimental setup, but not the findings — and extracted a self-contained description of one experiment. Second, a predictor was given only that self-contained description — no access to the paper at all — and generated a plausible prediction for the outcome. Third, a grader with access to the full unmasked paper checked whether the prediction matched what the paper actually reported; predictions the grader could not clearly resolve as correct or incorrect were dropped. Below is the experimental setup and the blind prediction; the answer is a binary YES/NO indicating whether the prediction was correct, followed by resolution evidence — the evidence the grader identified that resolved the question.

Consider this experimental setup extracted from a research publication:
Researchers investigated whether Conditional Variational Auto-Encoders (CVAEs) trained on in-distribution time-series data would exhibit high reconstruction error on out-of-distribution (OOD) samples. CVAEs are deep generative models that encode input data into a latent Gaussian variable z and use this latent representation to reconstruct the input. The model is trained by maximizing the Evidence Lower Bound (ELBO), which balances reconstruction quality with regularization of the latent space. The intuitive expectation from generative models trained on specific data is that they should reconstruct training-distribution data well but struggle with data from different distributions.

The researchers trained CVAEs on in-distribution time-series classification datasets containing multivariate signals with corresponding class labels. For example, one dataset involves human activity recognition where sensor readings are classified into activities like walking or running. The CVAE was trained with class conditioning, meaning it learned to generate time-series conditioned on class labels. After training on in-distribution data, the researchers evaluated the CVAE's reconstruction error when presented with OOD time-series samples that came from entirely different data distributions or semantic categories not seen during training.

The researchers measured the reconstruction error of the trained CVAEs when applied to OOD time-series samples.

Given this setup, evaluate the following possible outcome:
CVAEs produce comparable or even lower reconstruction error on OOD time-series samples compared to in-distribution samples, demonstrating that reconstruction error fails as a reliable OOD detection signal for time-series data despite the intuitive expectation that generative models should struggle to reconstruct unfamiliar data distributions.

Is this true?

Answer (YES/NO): YES